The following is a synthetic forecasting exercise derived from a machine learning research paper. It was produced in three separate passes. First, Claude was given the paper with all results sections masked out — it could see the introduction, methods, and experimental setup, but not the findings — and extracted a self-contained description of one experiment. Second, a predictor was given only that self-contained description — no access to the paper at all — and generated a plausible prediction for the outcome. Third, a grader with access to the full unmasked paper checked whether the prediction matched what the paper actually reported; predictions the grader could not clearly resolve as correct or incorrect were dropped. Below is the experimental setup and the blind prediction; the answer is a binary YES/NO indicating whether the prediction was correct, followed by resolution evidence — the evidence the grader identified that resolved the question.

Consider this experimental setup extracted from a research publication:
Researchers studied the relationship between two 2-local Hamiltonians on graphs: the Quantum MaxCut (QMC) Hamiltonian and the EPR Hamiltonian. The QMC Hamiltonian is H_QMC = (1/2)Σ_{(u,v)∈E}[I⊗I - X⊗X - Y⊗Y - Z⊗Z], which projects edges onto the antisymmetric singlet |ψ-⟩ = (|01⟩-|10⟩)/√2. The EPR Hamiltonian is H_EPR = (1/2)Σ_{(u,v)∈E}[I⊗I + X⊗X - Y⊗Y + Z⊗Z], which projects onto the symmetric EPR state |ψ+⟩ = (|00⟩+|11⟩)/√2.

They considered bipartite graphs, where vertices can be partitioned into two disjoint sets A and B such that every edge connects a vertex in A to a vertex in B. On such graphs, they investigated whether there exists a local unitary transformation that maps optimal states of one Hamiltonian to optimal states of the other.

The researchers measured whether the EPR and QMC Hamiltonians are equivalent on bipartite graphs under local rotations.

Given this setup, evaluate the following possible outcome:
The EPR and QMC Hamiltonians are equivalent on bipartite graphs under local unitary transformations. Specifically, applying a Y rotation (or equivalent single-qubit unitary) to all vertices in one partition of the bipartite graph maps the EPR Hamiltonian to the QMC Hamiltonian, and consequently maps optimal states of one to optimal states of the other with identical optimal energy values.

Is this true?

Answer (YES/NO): YES